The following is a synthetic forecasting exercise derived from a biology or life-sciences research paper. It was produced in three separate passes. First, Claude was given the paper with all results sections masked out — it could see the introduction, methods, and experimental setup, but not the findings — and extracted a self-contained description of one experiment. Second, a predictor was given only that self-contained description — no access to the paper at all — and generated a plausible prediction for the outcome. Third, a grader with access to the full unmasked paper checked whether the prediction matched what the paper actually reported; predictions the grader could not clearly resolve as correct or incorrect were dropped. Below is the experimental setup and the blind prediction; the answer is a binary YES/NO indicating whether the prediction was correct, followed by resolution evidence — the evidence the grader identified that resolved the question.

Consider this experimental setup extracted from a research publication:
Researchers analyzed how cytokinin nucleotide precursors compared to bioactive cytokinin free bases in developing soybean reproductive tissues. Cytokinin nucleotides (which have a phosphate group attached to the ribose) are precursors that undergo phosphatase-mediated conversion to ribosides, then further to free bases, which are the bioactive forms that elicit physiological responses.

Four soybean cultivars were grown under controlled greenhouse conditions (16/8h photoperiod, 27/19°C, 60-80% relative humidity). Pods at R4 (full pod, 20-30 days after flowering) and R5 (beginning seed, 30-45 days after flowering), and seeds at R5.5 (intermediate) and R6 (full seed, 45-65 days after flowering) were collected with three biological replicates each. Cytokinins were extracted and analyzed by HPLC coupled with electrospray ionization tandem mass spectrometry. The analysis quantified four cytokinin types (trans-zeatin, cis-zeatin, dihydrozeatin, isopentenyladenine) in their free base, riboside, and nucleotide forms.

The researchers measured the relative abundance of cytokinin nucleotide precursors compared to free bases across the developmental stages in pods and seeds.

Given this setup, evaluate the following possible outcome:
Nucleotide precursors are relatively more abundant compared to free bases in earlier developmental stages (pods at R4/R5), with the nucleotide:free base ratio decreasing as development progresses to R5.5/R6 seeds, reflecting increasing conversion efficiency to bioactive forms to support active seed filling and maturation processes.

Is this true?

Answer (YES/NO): YES